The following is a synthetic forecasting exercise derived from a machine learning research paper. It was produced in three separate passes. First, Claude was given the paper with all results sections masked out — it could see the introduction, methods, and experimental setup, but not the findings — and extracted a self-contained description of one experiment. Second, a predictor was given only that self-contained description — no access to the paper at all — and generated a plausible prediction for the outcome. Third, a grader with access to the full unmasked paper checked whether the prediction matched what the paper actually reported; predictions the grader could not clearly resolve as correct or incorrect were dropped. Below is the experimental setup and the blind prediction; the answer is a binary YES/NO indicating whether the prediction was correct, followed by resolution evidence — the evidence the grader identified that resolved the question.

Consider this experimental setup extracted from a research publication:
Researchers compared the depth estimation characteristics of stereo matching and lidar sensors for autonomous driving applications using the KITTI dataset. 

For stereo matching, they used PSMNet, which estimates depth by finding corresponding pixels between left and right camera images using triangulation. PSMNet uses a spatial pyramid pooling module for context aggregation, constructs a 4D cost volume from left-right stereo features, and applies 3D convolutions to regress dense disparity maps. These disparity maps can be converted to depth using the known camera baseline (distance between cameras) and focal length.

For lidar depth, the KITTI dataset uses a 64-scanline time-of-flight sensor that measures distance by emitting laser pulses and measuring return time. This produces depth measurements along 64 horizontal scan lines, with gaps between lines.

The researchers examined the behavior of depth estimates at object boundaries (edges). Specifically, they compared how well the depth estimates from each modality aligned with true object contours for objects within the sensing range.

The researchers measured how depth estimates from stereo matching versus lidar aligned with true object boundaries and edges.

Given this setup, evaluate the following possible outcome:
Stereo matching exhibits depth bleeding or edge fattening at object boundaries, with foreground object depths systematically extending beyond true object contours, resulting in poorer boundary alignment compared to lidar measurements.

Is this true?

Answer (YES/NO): YES